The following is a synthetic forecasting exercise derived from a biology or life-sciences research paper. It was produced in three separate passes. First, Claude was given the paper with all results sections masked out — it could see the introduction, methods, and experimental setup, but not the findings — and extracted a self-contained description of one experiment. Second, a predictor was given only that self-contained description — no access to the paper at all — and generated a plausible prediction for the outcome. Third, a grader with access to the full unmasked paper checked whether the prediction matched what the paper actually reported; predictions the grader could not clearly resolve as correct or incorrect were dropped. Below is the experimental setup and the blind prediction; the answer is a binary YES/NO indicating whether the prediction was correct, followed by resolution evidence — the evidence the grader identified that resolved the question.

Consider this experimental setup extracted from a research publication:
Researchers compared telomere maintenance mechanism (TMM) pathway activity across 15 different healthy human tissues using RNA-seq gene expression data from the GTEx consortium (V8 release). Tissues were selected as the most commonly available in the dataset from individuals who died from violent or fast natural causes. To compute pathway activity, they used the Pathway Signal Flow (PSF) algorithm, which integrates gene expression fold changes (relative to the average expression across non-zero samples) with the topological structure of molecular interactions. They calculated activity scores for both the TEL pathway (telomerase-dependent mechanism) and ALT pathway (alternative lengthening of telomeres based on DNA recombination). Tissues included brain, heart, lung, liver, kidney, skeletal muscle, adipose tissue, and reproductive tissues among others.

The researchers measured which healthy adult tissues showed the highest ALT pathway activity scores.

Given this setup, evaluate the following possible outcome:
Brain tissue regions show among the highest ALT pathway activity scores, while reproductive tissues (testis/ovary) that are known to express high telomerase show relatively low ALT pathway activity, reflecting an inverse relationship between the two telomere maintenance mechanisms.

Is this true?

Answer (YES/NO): NO